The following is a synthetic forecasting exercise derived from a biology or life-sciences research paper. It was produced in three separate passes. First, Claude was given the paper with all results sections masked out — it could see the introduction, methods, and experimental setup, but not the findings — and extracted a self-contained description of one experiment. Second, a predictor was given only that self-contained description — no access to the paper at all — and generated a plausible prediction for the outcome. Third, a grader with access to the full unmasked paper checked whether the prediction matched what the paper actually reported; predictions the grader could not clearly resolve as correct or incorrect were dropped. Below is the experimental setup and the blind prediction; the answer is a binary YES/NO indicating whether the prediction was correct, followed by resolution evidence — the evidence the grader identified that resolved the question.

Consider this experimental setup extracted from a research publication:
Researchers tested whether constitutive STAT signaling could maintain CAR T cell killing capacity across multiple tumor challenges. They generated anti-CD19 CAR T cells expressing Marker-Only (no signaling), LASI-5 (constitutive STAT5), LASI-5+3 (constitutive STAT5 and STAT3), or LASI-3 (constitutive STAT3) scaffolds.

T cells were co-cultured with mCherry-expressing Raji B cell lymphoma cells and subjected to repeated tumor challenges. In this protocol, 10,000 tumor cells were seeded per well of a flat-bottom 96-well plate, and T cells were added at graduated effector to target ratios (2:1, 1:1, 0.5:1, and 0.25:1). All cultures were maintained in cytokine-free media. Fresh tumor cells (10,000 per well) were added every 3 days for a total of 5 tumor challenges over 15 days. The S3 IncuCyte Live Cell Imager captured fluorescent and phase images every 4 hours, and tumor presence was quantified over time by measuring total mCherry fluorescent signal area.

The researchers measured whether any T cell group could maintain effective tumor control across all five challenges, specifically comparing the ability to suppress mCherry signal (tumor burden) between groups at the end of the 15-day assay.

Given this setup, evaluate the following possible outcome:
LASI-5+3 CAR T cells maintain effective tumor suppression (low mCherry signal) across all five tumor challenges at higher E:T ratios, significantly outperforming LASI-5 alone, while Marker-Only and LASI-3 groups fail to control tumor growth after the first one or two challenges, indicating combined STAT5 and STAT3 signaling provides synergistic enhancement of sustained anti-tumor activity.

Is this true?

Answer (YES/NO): NO